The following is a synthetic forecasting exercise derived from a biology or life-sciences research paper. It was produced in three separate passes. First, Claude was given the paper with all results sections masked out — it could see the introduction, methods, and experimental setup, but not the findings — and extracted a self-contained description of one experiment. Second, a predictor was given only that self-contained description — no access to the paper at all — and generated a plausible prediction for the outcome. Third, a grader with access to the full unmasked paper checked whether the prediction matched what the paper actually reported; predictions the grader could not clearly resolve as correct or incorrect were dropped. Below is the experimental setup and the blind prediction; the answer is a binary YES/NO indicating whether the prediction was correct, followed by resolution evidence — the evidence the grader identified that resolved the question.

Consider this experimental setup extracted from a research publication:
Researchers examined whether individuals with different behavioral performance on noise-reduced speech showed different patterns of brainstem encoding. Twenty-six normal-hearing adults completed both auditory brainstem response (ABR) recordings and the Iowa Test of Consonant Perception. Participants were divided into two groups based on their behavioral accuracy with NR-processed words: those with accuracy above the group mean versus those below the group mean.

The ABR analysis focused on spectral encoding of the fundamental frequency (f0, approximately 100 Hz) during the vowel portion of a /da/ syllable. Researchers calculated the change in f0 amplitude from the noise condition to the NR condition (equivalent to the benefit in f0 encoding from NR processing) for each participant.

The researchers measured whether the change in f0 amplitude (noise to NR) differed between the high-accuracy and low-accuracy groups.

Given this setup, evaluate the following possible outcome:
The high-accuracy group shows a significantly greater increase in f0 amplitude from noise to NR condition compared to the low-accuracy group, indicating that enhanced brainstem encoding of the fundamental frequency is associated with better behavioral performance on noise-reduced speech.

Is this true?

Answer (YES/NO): YES